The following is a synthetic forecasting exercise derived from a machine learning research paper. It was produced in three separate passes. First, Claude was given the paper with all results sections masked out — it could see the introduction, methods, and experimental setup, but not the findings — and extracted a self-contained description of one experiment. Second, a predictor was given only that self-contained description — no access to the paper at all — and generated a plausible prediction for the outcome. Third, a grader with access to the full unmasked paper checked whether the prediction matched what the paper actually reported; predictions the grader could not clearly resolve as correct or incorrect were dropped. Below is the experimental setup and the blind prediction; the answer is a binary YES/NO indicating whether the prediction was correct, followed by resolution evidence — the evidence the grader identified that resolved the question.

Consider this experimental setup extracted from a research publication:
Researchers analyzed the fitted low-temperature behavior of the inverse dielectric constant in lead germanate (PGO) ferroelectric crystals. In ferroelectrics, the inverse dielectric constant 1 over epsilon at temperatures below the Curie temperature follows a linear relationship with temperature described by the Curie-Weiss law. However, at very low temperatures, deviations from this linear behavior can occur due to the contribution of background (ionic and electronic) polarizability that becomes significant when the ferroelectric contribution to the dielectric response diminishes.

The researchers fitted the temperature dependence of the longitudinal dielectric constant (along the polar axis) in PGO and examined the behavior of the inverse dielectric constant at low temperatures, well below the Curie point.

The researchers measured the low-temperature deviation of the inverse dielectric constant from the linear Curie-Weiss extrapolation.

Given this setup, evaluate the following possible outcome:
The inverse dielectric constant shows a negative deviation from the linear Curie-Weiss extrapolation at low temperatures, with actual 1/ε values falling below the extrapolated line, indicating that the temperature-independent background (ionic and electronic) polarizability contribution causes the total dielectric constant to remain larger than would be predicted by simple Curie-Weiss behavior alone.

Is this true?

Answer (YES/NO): YES